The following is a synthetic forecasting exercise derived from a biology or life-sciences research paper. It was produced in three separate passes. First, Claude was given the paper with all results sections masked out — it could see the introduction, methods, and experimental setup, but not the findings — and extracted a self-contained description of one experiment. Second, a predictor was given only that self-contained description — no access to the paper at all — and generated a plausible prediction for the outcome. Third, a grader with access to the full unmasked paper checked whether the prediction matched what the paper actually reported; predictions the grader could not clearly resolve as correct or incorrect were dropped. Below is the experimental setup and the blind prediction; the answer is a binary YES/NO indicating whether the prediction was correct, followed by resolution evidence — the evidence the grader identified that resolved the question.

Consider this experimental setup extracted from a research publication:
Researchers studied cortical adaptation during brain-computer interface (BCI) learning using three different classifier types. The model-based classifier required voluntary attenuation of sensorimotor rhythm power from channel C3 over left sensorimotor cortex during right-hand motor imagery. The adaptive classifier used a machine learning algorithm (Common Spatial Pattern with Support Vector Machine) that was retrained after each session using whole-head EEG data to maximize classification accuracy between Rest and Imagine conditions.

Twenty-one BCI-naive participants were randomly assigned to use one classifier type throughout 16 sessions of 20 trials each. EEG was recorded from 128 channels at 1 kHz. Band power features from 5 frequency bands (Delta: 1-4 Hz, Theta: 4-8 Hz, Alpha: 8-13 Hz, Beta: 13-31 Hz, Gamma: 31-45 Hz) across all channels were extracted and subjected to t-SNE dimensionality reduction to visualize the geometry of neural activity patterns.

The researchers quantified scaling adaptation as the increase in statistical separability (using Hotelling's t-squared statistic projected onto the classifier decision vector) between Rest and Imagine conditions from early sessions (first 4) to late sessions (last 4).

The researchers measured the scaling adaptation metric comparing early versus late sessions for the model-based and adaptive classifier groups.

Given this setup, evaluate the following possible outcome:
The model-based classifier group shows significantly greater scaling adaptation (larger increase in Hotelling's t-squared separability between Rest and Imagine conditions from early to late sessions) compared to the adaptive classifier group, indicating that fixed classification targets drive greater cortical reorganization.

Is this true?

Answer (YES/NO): YES